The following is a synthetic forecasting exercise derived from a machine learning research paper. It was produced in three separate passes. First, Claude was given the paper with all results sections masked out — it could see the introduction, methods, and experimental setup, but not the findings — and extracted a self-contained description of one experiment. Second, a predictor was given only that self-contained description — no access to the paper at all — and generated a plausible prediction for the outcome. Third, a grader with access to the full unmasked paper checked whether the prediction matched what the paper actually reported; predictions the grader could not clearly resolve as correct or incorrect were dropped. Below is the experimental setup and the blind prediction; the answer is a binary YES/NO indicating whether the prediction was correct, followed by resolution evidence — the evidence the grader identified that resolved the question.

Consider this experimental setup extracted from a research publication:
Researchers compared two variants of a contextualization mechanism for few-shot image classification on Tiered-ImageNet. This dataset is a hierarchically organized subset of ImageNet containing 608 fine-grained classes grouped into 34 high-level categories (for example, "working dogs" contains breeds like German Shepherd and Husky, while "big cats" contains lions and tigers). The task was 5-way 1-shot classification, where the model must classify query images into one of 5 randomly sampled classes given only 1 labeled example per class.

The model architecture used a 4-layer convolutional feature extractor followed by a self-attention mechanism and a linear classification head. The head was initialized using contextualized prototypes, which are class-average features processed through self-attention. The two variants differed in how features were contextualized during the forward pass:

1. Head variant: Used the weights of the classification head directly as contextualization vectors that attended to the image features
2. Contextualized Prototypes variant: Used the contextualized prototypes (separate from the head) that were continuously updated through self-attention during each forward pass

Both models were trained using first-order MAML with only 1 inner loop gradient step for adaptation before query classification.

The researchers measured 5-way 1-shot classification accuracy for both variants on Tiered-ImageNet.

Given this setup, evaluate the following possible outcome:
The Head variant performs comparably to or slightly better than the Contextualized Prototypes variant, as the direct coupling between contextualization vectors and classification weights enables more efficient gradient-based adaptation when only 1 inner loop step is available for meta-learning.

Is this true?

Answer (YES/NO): NO